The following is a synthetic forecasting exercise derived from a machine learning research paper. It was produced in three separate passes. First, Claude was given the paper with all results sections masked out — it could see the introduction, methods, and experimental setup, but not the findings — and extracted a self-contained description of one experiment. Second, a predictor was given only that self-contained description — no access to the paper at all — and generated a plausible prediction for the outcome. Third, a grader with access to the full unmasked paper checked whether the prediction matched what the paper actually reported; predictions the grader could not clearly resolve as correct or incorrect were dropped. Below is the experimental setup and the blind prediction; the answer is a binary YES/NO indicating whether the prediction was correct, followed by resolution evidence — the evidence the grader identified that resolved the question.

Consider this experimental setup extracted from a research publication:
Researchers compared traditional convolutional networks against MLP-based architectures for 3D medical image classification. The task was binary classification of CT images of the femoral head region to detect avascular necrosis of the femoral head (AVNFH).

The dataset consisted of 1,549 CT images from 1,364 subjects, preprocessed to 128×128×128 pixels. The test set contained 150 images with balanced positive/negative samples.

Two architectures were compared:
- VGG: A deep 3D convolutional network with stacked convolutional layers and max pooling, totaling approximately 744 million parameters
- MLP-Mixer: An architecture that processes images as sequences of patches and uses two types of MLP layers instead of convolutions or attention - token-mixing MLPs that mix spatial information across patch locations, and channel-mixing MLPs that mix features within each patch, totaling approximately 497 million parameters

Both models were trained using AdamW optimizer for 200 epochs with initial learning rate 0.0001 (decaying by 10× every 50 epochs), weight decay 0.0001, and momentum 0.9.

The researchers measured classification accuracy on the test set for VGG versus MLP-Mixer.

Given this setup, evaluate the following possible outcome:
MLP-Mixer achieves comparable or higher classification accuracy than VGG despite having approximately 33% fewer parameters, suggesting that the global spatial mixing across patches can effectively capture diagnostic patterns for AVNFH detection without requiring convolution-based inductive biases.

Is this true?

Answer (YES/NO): NO